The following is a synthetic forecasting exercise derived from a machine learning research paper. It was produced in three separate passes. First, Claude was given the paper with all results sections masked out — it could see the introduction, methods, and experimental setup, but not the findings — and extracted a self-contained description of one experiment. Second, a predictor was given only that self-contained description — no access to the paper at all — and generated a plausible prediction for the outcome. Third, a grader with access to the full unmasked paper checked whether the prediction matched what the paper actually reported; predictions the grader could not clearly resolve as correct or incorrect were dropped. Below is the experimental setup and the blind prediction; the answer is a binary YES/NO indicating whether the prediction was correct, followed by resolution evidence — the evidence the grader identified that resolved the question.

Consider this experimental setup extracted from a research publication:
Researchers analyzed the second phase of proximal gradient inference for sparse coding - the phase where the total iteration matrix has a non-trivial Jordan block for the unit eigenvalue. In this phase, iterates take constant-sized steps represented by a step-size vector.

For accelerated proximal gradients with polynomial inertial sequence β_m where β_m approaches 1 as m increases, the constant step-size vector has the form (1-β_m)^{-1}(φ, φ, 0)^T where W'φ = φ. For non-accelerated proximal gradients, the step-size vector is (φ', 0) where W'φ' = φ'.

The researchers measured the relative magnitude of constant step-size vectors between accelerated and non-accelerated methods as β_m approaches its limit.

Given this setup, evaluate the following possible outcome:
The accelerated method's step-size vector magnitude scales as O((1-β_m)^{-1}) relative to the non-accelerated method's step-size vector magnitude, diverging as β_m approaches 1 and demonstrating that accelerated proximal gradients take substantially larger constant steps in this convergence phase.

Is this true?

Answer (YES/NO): YES